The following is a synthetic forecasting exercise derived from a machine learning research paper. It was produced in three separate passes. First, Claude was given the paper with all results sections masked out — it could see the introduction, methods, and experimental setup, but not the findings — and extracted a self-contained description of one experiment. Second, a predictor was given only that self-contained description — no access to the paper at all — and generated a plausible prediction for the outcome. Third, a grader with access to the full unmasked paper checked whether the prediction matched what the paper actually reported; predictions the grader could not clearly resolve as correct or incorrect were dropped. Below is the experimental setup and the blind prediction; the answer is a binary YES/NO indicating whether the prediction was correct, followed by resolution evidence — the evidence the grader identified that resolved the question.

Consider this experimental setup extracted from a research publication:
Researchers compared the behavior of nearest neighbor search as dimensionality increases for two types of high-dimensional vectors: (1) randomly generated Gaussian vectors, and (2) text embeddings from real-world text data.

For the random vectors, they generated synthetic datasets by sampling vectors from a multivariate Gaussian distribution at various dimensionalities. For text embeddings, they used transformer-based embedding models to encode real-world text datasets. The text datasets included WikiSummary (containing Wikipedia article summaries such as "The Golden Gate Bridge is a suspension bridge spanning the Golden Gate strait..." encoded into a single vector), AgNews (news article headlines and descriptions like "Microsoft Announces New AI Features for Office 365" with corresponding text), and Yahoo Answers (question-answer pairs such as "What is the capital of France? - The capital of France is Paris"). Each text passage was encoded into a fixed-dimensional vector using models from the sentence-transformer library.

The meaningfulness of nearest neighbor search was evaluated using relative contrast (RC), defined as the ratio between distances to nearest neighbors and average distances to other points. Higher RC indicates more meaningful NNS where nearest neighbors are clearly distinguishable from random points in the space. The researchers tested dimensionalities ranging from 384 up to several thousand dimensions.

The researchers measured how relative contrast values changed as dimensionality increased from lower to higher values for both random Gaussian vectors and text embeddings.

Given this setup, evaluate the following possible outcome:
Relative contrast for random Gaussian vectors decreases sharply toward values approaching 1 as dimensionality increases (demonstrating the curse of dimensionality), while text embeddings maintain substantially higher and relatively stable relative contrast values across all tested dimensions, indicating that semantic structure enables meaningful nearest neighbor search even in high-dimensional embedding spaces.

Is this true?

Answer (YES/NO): YES